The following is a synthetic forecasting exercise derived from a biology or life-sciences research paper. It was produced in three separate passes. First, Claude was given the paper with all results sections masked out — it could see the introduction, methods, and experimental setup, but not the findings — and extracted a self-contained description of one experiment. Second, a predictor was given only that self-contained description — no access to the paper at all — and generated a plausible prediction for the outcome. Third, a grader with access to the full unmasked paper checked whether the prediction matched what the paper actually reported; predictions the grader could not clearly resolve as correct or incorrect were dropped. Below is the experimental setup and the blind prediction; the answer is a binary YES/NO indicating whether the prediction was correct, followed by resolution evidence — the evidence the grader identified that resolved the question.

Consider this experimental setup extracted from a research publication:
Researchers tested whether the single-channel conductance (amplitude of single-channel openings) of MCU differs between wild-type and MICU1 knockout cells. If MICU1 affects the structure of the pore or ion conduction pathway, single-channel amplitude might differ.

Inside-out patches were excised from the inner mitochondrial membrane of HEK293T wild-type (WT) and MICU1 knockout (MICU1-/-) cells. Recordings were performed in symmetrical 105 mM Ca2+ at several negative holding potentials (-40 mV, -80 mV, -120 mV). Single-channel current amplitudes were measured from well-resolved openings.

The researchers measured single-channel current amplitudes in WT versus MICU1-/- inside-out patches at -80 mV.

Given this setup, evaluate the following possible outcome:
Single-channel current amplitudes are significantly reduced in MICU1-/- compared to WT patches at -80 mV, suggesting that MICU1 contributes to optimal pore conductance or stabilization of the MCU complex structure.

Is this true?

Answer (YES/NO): NO